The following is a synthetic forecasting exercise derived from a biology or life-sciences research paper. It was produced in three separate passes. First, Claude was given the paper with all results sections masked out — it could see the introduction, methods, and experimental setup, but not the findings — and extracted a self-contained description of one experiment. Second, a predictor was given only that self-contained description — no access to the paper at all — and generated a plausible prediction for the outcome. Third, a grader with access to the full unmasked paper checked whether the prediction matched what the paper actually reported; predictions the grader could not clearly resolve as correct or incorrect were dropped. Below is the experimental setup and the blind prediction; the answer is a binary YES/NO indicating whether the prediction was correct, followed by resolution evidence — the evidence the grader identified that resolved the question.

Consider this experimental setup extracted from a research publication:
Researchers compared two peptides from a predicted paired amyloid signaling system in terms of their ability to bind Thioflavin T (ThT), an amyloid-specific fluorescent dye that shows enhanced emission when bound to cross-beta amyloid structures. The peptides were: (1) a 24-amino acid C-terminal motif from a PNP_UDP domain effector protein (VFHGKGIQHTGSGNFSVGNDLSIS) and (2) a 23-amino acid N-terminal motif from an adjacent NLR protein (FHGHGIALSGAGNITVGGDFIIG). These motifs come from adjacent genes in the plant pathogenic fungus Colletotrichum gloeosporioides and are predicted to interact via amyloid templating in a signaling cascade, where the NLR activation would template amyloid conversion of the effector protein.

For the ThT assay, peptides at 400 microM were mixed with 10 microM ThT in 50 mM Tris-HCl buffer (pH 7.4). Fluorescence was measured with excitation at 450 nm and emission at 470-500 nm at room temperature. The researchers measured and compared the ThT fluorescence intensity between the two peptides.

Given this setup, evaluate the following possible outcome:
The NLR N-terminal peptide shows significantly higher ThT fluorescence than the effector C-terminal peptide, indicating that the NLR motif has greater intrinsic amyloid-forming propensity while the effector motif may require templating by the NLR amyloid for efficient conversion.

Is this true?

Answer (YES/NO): YES